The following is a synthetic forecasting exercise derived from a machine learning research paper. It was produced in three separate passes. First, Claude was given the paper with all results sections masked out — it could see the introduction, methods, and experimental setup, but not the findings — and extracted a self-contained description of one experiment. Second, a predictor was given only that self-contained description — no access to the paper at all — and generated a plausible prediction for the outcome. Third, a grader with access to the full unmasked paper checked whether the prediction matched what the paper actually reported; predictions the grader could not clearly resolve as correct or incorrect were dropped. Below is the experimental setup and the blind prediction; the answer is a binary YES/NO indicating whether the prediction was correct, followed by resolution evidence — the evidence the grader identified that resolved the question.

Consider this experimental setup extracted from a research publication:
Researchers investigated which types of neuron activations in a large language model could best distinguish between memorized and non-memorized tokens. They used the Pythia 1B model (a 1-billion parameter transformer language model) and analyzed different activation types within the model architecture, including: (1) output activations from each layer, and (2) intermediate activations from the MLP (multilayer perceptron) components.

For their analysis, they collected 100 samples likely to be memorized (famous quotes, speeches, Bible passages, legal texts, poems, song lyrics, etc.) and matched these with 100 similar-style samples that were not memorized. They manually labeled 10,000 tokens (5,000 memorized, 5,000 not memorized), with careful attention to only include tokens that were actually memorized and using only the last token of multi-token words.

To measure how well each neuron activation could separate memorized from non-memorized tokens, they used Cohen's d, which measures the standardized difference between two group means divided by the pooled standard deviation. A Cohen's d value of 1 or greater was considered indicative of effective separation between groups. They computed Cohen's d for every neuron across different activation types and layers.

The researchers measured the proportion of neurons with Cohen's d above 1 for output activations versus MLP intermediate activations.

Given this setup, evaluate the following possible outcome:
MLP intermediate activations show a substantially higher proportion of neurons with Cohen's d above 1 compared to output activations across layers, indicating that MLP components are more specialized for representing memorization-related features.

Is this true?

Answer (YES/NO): YES